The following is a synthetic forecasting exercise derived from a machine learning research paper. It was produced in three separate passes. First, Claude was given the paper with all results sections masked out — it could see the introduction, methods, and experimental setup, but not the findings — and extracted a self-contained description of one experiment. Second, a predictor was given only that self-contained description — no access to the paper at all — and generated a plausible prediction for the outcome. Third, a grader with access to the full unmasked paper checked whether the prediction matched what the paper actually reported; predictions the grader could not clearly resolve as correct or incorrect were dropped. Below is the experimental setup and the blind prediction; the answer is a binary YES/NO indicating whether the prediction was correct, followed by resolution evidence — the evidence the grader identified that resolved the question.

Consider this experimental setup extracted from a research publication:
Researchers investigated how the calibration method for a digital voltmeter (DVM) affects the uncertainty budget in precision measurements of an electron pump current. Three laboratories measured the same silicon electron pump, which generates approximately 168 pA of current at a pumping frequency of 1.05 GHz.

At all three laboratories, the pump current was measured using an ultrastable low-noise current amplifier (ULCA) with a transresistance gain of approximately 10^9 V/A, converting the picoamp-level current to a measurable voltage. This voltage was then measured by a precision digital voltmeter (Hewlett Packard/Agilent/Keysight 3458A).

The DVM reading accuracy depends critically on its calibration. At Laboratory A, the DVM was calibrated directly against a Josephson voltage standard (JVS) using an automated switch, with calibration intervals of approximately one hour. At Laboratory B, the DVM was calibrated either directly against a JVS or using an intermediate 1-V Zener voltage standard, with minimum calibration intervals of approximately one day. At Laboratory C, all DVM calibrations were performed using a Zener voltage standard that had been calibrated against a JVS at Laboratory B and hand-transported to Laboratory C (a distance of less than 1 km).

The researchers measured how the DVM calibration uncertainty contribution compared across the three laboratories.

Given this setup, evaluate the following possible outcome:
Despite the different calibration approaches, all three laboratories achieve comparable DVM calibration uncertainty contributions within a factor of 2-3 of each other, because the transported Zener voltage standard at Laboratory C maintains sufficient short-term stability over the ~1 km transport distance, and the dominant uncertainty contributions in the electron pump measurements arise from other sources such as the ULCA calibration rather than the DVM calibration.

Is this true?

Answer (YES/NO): NO